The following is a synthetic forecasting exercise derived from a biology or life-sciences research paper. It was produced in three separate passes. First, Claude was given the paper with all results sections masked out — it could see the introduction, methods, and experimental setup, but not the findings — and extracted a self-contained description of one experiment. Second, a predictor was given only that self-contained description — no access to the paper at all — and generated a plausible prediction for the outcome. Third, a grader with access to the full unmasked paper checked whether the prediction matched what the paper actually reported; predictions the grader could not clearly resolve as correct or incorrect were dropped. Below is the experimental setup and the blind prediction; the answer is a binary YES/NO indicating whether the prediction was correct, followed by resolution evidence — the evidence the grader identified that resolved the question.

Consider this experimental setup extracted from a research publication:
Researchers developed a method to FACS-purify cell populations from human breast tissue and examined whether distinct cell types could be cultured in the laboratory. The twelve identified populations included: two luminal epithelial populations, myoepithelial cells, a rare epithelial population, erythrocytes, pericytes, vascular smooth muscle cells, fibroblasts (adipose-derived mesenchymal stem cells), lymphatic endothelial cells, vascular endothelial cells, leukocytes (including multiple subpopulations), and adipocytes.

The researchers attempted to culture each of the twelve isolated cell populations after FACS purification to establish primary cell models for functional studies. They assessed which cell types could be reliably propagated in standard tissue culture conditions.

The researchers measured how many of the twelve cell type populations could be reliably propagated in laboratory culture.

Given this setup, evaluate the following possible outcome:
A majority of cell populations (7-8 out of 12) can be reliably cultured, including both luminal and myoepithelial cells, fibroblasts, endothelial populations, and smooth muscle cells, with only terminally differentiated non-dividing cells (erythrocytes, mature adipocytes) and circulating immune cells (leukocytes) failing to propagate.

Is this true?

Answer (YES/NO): NO